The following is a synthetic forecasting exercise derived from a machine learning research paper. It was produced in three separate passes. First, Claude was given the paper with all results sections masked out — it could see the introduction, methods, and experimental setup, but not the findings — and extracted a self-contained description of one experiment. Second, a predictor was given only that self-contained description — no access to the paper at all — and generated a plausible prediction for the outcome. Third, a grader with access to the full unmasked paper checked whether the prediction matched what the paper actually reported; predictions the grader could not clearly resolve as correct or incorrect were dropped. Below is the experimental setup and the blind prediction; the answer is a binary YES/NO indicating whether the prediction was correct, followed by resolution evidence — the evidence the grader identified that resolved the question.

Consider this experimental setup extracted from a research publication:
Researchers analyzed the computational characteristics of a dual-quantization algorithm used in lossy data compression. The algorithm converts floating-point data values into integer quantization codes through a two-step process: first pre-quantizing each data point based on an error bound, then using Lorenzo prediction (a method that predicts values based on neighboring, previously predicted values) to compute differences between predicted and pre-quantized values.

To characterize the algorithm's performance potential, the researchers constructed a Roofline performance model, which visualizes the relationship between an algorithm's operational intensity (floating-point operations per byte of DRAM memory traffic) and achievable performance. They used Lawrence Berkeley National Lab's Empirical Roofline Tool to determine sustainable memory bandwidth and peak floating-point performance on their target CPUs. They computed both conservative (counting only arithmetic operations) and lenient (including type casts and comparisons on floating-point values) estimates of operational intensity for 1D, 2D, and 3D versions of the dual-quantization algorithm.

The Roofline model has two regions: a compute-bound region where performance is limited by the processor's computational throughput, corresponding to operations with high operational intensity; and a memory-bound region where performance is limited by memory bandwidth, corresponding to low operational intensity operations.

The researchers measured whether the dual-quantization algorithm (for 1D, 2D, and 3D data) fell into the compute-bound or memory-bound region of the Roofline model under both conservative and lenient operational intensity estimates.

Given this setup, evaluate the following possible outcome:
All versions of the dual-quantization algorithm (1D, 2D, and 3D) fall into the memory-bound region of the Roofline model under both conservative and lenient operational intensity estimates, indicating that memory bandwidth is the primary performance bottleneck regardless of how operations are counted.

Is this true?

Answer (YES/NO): YES